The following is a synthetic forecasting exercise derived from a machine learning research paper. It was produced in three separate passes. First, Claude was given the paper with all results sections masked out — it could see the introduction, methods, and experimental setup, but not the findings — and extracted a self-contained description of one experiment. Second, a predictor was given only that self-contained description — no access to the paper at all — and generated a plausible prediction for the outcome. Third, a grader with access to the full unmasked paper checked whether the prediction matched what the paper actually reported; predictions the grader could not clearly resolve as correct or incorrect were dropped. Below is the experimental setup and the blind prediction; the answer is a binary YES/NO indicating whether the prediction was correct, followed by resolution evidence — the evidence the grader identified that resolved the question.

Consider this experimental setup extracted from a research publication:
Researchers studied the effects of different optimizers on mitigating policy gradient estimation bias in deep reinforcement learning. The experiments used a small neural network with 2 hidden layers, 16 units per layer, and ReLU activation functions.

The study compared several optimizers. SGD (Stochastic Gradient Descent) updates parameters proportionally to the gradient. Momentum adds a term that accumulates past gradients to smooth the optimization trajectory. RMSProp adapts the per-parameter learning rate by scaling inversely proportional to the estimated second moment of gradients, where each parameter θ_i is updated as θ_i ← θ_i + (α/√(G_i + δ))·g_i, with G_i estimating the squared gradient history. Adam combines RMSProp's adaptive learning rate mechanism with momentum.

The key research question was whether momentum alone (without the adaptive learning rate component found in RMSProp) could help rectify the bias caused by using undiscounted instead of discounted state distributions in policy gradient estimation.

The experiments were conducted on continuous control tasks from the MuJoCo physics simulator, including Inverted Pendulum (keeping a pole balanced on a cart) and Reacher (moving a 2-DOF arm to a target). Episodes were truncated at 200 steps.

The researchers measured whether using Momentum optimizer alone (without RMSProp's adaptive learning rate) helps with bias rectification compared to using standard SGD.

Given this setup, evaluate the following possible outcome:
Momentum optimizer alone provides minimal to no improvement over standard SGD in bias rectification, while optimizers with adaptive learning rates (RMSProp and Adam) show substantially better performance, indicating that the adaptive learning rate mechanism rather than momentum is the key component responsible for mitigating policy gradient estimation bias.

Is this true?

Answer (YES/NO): YES